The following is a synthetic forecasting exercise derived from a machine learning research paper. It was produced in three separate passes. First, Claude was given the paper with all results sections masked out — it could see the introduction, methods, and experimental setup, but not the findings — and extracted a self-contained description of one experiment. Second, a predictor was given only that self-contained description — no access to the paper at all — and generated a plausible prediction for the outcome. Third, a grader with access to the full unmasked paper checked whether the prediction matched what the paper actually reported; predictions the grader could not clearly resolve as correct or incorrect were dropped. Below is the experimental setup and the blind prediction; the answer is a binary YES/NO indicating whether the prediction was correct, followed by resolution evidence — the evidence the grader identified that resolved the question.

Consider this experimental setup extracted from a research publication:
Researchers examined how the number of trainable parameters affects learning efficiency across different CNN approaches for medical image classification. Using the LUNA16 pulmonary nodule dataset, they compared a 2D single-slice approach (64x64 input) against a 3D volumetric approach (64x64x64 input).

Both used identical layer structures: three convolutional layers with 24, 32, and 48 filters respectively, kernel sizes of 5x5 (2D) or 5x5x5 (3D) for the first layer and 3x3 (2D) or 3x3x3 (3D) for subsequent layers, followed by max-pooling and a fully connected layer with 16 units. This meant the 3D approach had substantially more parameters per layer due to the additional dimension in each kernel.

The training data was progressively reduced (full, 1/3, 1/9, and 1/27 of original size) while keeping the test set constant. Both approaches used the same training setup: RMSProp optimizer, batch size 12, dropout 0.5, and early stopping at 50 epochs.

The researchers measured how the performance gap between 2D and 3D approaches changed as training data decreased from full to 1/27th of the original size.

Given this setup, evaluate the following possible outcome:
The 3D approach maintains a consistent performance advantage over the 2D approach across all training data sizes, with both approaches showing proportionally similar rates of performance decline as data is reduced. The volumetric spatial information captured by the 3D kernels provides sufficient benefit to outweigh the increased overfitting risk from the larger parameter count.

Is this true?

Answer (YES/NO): NO